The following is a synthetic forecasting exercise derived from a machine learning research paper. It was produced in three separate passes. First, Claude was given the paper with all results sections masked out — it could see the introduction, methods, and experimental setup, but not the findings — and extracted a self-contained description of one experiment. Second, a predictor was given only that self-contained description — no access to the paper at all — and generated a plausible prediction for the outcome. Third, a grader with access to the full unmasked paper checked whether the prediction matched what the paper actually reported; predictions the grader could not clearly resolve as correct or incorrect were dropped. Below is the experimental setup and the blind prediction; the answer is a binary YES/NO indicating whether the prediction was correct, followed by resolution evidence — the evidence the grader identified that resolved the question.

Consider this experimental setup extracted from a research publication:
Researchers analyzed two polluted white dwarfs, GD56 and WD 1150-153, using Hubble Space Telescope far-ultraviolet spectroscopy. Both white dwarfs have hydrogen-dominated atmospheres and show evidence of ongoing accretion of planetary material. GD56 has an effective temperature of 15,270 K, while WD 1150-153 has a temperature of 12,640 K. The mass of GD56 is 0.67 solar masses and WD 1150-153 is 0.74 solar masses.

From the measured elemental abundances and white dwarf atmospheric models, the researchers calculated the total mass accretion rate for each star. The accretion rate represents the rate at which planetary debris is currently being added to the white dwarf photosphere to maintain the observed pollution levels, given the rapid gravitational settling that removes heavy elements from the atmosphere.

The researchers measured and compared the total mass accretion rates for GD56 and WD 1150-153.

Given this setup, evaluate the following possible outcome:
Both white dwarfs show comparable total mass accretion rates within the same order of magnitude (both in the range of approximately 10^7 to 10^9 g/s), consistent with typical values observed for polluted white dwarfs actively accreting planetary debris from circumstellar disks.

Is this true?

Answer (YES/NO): YES